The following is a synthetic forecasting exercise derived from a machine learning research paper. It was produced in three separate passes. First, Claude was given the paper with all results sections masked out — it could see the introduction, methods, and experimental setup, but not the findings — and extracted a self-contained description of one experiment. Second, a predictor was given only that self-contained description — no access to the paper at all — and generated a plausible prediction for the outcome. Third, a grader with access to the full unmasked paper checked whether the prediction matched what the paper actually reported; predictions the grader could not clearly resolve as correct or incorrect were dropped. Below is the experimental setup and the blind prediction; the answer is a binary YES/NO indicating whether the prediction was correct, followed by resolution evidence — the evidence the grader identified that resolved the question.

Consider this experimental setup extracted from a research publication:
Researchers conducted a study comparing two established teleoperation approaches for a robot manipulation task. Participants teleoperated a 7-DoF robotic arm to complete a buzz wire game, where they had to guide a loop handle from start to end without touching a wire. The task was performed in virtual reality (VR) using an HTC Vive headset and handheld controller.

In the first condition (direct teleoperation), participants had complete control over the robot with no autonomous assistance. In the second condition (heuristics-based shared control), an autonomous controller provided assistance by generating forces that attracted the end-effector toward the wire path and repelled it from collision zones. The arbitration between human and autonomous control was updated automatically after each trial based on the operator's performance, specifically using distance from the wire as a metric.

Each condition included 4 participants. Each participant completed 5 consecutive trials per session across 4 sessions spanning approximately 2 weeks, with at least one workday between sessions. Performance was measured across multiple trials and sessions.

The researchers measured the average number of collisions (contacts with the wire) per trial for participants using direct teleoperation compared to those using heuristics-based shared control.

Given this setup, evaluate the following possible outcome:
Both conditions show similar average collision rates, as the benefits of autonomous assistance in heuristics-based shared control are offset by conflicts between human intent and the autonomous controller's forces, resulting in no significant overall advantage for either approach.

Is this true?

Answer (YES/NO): YES